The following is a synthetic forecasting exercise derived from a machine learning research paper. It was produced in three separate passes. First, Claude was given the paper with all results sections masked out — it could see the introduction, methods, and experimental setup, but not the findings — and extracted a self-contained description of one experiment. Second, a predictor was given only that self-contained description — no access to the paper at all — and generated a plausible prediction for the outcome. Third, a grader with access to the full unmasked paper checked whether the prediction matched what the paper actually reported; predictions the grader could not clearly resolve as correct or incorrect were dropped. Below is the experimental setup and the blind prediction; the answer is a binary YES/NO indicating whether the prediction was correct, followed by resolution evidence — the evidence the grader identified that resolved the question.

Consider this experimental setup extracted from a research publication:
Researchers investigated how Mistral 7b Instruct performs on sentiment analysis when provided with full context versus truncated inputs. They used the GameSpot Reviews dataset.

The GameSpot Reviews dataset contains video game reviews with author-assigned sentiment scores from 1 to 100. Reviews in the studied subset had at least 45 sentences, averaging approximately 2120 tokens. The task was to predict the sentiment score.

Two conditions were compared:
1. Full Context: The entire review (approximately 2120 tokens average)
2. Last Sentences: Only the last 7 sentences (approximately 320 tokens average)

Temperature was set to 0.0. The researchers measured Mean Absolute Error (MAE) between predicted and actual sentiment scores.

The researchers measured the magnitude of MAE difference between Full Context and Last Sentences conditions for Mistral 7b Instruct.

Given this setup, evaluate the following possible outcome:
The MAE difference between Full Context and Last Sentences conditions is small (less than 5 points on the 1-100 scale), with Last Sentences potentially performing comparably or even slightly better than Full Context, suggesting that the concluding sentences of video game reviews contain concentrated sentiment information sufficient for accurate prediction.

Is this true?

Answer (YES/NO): NO